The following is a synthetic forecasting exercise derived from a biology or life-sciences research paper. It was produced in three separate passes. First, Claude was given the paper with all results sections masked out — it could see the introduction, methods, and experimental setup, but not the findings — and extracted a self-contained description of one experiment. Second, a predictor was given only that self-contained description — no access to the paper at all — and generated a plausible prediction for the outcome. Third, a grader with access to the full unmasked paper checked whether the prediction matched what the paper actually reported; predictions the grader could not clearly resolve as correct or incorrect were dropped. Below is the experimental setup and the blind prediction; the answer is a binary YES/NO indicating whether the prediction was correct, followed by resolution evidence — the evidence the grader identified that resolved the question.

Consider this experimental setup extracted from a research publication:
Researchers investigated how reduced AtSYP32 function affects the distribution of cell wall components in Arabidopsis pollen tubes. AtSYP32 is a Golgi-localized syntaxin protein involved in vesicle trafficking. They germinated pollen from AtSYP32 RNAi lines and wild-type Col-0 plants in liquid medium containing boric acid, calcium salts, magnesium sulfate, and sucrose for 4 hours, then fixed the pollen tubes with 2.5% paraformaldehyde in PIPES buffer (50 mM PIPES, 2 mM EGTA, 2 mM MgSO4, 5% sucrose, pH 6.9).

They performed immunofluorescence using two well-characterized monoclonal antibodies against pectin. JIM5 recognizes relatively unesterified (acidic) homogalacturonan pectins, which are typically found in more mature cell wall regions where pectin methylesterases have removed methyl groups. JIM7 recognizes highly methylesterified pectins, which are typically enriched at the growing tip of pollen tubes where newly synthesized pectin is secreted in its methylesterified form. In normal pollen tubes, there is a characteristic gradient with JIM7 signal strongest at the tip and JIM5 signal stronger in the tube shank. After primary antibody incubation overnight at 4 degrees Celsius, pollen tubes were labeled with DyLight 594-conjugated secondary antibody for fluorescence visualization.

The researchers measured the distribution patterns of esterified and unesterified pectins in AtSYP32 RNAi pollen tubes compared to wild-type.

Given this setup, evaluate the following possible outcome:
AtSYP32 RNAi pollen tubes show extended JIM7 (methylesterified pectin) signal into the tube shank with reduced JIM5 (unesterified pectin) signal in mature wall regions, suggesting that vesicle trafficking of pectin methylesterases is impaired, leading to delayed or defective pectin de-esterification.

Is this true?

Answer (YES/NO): NO